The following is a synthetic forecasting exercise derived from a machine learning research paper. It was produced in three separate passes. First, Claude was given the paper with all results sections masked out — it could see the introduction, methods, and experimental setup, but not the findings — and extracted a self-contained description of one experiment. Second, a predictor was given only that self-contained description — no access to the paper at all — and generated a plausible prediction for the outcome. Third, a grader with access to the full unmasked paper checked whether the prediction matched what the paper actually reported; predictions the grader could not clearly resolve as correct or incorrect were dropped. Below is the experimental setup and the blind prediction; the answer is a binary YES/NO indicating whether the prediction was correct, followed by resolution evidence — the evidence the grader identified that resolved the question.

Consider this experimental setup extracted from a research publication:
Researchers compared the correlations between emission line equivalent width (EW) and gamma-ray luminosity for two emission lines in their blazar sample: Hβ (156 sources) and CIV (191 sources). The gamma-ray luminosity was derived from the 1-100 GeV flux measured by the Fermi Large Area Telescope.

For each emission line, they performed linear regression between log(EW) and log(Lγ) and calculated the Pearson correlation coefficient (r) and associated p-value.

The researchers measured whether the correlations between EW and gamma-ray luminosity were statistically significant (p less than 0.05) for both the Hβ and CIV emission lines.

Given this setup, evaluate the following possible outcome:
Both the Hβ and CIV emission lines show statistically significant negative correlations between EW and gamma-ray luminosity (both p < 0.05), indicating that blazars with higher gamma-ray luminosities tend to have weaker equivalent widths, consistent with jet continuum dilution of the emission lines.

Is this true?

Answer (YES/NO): NO